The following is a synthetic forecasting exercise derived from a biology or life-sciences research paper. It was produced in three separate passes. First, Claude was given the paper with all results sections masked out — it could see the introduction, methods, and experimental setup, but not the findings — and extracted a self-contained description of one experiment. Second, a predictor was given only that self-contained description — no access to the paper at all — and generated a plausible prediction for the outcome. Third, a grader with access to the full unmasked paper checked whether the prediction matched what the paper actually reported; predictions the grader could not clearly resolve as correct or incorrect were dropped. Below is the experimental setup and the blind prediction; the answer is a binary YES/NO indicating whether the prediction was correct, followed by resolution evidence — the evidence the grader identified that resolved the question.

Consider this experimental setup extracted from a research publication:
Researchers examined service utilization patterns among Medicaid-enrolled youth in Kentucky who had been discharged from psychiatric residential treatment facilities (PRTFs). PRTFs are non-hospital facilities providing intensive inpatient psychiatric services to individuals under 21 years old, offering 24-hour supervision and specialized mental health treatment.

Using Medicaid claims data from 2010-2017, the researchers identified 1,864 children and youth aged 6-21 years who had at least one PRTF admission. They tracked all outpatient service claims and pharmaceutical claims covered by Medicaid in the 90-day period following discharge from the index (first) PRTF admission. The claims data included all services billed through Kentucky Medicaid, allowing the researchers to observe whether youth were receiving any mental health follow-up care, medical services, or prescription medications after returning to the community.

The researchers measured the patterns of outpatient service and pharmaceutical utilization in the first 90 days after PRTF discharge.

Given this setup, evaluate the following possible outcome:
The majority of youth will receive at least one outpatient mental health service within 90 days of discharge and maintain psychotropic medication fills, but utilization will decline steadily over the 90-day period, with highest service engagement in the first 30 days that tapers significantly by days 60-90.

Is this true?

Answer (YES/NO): NO